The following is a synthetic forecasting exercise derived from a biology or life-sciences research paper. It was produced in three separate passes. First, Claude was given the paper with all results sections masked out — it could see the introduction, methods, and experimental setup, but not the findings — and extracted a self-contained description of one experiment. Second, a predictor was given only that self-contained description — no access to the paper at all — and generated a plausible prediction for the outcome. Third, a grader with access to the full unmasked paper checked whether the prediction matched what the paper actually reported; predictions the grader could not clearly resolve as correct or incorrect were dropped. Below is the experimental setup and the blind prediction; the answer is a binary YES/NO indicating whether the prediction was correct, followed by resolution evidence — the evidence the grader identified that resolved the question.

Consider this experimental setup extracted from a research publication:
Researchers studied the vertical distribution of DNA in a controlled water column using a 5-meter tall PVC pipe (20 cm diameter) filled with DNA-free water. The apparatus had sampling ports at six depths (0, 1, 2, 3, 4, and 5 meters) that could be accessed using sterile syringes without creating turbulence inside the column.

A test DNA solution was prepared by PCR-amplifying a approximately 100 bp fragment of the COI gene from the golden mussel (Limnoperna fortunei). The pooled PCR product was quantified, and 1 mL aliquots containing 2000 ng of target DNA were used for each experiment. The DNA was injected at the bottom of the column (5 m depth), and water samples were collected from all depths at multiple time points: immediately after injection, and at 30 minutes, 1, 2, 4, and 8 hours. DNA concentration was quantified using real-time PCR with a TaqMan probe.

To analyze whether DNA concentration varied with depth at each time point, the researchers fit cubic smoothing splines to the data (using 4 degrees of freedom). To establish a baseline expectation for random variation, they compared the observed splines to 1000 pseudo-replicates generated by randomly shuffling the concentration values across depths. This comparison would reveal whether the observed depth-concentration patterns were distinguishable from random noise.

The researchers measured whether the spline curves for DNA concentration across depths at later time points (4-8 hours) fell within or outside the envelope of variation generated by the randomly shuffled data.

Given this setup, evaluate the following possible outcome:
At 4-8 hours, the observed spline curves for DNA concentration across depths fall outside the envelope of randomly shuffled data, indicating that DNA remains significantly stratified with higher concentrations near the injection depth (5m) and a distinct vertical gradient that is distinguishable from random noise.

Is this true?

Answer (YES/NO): NO